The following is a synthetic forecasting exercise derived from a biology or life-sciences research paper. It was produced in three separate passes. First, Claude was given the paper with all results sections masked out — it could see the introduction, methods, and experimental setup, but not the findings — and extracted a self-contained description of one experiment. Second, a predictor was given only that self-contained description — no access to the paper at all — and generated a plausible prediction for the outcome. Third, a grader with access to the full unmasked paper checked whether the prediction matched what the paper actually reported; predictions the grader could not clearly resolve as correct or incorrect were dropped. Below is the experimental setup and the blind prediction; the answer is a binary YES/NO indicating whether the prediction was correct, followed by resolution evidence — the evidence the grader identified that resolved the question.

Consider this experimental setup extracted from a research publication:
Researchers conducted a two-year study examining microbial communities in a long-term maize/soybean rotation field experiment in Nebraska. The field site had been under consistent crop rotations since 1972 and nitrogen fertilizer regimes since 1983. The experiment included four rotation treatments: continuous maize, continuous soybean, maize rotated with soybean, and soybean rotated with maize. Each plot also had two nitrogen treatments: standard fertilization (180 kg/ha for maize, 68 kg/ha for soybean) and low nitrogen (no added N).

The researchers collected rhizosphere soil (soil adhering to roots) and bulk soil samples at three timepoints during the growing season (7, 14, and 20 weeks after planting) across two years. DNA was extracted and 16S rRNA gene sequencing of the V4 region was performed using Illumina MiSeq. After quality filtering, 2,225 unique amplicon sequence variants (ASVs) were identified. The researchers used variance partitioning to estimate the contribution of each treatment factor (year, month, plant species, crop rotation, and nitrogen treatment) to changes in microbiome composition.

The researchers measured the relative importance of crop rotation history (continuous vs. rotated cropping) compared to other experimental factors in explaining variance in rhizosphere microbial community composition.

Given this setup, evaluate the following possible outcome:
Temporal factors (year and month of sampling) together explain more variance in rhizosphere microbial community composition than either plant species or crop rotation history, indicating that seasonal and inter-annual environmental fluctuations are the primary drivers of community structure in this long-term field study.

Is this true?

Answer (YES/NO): YES